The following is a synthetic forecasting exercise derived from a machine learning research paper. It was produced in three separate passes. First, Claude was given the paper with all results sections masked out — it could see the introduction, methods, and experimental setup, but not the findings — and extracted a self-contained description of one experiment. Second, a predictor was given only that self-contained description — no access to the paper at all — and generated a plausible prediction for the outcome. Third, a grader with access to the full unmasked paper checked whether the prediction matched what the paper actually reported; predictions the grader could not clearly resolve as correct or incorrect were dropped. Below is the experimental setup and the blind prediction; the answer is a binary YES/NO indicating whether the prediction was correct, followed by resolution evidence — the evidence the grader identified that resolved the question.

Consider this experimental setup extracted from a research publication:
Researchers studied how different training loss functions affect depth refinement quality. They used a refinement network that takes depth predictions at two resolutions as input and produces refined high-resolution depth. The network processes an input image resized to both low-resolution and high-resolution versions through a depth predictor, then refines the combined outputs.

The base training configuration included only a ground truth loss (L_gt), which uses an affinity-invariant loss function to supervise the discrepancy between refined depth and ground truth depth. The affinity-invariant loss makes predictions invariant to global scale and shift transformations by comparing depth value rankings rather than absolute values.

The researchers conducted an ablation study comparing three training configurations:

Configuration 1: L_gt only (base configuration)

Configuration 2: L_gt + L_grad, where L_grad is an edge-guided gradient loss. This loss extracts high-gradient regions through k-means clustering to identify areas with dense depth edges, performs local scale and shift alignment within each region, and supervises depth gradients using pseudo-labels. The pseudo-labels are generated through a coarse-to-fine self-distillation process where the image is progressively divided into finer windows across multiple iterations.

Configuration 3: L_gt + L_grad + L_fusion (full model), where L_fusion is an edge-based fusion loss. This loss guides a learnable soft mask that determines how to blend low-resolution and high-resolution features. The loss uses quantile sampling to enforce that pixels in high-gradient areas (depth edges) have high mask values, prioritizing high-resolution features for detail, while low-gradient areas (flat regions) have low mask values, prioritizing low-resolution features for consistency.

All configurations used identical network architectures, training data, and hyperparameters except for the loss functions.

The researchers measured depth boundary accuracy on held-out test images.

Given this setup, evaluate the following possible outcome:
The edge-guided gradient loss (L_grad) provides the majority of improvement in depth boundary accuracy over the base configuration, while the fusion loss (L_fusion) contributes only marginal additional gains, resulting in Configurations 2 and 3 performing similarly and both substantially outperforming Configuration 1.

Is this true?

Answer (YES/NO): NO